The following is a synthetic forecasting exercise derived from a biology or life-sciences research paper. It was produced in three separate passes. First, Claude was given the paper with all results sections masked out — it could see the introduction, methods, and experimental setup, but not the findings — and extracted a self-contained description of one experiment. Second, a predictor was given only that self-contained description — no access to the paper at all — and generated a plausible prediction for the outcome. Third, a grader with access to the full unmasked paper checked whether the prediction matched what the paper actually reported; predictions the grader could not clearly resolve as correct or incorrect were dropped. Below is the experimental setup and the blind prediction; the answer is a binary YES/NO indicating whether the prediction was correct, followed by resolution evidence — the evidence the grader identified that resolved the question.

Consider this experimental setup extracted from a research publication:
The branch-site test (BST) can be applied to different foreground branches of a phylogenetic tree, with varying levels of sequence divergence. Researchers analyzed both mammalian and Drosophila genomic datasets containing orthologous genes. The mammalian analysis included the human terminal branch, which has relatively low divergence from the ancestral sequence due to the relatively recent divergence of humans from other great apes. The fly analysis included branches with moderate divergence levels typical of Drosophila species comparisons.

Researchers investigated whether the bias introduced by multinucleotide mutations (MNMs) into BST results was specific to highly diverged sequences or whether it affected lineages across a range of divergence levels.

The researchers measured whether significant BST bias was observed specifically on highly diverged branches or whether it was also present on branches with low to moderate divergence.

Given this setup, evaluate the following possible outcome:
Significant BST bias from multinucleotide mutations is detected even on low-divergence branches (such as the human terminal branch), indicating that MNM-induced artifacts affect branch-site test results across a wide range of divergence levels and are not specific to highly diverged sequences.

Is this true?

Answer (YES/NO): YES